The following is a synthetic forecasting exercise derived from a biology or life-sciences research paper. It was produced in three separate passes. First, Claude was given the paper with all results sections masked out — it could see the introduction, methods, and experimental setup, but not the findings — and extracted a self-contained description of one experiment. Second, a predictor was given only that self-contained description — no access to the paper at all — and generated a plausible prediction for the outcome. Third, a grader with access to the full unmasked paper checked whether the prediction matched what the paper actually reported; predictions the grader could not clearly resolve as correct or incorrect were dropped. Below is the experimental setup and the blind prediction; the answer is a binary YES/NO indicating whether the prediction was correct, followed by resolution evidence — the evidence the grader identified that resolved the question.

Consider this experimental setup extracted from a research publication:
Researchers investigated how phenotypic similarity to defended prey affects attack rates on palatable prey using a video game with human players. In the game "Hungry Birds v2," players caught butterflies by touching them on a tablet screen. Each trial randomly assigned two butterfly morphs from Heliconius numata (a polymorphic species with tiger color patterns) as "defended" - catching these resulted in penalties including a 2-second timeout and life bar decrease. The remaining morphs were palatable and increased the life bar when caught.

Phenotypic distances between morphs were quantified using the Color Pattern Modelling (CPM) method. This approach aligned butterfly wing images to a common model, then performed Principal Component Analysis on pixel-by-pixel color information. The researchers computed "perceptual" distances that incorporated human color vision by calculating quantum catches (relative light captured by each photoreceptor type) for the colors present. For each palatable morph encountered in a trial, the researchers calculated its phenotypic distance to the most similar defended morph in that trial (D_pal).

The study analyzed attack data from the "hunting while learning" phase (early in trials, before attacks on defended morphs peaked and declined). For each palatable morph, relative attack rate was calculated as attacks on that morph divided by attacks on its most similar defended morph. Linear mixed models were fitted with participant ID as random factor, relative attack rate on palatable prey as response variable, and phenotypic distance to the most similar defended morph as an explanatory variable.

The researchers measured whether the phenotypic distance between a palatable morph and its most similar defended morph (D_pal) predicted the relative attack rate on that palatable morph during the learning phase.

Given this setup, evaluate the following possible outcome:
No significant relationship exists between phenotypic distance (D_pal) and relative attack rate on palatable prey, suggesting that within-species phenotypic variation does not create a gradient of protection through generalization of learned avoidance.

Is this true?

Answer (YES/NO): NO